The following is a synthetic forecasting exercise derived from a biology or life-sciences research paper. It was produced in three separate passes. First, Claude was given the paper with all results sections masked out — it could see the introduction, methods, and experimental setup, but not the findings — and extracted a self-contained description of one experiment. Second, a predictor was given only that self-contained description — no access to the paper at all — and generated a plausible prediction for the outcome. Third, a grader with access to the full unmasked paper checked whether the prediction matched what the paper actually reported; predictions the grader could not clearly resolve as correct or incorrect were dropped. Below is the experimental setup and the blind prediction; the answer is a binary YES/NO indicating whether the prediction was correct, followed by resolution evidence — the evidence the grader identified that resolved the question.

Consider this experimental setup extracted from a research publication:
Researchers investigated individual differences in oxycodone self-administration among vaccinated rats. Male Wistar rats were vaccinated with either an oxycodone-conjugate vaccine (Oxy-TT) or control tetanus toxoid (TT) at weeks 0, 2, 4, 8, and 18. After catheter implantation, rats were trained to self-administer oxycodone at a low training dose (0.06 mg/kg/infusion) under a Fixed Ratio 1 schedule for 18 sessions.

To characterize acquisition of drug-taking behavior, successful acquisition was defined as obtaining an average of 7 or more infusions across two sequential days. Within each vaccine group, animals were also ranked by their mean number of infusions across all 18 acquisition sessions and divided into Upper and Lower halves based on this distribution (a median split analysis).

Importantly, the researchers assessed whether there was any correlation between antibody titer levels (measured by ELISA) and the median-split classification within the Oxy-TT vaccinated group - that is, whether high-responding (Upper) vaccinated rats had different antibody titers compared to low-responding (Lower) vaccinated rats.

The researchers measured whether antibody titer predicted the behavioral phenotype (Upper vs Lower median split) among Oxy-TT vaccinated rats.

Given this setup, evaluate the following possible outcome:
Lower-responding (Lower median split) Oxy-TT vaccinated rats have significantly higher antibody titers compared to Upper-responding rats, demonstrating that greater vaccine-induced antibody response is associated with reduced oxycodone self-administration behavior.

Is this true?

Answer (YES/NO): NO